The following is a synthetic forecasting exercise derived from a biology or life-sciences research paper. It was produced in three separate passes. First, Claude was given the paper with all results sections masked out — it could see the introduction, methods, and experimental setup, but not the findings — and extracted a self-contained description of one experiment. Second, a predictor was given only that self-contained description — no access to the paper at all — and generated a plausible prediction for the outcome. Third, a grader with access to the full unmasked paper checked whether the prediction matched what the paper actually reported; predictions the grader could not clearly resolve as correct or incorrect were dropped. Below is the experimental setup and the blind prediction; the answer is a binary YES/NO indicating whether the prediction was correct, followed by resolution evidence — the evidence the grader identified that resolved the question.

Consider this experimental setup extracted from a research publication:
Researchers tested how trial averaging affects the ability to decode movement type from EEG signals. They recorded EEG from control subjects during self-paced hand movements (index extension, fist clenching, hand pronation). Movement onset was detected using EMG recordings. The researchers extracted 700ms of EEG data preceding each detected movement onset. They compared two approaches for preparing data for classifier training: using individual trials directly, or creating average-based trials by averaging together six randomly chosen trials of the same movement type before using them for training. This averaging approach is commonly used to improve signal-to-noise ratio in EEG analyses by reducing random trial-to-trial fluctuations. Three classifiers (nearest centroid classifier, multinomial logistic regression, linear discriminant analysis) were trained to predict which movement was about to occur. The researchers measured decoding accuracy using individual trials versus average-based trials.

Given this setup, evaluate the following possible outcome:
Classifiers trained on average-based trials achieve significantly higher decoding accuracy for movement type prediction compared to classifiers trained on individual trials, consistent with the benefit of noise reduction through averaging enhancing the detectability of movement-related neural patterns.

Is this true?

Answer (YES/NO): YES